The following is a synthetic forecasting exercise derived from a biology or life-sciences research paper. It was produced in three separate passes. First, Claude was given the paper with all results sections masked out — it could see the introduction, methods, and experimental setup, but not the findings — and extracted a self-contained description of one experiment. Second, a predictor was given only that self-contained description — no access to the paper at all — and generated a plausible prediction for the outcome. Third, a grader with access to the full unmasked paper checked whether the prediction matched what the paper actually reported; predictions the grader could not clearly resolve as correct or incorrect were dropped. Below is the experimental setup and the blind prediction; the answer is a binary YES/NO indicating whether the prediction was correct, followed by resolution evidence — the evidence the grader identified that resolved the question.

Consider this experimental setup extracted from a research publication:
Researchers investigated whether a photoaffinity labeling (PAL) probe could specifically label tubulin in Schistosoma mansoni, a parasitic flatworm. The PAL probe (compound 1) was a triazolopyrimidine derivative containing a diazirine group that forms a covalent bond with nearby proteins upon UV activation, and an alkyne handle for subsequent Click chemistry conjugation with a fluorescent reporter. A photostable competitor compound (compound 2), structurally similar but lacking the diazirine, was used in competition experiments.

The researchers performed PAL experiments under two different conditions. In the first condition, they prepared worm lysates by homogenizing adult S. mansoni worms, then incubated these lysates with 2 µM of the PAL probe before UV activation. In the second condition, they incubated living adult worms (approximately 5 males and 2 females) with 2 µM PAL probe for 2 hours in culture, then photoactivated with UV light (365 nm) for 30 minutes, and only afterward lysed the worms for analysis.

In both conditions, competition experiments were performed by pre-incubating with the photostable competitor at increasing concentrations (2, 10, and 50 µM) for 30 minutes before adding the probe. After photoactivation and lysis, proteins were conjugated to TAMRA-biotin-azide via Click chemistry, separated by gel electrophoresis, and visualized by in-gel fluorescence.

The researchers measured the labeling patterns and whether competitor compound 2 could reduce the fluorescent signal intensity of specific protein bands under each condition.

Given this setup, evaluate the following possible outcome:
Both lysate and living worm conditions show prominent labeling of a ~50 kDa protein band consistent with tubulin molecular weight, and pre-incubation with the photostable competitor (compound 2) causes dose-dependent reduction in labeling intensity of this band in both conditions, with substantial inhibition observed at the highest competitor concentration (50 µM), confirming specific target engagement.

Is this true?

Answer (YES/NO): NO